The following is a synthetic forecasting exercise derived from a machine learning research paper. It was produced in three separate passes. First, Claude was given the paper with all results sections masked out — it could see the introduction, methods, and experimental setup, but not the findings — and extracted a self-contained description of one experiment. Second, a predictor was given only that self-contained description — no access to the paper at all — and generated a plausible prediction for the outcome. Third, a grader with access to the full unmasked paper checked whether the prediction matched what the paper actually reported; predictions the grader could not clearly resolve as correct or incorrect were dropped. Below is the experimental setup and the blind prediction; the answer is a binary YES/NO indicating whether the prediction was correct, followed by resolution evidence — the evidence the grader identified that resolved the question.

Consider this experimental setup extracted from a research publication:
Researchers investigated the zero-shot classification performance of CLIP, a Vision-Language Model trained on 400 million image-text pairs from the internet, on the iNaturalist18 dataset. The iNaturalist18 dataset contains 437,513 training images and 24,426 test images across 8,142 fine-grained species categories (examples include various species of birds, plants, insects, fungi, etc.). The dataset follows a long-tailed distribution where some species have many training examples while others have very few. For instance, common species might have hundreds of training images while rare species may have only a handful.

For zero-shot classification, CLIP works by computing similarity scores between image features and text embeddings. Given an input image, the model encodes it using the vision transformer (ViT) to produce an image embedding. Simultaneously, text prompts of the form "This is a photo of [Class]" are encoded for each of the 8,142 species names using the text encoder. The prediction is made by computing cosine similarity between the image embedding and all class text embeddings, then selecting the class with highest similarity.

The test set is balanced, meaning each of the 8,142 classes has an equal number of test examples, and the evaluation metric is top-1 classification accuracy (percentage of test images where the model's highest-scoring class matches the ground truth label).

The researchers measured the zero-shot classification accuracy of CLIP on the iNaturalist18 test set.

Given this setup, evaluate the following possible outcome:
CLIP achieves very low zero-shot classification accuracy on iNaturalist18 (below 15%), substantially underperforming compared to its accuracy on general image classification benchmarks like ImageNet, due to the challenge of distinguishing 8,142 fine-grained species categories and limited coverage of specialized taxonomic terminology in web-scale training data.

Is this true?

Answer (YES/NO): YES